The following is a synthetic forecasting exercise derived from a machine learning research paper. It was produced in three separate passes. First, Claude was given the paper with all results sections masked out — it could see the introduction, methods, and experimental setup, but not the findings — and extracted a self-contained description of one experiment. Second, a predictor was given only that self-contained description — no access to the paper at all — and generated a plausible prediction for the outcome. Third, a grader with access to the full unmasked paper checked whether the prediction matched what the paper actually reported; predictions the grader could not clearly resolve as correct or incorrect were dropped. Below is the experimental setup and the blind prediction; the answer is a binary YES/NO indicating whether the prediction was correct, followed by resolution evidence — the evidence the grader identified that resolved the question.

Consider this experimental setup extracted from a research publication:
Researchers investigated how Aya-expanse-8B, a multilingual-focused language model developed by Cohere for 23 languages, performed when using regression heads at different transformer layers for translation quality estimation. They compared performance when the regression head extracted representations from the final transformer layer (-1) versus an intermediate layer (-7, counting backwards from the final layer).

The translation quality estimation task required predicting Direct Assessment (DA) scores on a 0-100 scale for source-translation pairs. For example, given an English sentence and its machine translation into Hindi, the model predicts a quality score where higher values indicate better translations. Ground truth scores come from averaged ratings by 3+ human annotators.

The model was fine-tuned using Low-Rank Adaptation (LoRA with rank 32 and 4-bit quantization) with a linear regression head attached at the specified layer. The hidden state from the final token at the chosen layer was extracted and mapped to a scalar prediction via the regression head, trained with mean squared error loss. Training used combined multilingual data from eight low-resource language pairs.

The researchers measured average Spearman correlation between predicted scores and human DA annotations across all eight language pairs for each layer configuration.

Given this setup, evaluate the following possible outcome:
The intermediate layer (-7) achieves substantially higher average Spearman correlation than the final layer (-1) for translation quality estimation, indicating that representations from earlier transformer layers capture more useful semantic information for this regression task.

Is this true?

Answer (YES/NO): YES